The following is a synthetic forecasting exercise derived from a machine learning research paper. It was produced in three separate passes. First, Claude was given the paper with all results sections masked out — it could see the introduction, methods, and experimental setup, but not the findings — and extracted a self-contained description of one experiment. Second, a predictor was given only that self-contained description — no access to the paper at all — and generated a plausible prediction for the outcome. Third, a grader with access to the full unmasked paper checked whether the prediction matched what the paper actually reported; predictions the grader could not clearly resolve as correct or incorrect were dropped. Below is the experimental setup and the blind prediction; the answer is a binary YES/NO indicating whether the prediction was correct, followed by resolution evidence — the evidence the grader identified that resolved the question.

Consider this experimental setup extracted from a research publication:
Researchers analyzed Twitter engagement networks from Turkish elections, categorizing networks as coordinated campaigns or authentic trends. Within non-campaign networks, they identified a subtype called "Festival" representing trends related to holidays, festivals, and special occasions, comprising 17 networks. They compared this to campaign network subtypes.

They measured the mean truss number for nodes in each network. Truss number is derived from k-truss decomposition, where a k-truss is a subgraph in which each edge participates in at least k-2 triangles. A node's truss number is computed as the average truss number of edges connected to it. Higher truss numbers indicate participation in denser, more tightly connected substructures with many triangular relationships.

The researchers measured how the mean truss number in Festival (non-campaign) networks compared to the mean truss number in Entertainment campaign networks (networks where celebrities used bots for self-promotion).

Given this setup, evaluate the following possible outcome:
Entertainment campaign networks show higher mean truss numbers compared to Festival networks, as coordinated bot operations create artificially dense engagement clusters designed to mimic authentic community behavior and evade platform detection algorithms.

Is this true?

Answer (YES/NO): YES